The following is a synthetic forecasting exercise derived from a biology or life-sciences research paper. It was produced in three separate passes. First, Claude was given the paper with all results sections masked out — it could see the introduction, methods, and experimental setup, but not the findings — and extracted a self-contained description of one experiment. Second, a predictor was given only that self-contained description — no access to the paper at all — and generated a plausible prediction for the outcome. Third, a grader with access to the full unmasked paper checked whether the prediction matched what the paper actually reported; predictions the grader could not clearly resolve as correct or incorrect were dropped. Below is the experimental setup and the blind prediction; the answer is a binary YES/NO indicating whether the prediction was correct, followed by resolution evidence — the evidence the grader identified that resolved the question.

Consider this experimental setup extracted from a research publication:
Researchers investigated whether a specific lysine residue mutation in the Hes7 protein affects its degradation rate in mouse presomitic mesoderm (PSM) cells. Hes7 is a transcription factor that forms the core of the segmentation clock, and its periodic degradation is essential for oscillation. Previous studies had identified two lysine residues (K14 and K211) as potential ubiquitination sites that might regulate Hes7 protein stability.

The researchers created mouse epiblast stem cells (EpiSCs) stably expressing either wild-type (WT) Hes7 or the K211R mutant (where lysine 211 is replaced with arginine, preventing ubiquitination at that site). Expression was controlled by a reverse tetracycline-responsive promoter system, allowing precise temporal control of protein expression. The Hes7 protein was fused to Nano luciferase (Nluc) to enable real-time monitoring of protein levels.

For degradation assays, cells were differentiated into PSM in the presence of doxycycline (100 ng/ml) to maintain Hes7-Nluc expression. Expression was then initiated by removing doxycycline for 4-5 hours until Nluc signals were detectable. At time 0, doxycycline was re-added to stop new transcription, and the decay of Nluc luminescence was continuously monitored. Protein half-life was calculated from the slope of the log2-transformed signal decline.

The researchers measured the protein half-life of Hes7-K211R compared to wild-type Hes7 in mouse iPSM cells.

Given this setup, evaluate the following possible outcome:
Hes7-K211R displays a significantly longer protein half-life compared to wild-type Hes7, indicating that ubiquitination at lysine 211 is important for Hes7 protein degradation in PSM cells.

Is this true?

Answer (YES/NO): YES